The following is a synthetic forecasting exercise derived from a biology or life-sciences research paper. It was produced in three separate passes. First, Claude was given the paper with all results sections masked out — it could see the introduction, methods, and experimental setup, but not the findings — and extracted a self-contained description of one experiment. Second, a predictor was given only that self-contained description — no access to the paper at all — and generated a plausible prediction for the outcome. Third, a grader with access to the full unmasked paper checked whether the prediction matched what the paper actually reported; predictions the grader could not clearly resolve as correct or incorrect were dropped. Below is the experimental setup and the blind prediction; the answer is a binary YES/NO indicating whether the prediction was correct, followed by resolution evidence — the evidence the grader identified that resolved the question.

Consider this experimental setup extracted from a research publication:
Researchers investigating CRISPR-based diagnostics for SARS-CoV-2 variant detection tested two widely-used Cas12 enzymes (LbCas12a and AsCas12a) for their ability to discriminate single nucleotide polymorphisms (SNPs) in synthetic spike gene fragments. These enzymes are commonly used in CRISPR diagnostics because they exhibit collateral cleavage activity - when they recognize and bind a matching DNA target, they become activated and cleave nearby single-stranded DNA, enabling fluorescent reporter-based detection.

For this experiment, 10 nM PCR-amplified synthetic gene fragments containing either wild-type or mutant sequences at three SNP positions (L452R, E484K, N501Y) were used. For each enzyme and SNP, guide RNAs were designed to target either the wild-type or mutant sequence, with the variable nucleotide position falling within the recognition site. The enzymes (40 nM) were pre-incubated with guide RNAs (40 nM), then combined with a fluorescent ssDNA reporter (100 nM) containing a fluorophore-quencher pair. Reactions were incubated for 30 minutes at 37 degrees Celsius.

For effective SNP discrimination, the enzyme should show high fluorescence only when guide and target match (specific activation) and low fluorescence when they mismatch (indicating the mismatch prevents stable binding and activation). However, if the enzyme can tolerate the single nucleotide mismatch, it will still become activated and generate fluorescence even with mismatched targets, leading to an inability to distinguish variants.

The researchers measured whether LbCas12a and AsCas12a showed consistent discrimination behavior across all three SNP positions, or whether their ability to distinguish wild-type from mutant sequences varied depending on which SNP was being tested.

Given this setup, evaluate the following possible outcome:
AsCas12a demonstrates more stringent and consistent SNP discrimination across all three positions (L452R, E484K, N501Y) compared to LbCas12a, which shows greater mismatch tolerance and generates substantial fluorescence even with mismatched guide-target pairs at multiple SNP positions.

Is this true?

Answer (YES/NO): NO